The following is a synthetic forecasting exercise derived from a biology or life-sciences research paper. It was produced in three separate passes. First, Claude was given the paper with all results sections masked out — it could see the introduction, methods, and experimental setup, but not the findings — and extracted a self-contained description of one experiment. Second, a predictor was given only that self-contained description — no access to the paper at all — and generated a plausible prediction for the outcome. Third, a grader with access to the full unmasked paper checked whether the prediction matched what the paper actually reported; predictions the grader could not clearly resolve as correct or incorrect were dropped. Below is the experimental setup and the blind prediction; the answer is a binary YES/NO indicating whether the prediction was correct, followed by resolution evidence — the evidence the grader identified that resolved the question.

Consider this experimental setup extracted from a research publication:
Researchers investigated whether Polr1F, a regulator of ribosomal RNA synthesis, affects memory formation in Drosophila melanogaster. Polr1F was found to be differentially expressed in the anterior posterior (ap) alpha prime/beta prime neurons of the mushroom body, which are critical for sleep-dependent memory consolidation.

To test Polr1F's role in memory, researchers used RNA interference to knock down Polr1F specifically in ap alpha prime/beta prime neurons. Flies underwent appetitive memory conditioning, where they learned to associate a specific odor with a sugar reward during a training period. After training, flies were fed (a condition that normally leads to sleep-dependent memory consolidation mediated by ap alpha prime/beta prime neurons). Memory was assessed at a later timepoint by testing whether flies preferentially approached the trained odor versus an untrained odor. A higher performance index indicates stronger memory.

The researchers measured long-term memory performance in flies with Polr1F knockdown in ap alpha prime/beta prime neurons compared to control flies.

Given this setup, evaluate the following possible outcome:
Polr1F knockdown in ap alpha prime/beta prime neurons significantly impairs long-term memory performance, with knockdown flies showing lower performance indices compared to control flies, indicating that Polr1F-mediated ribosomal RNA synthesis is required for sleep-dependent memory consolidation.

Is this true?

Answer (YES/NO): NO